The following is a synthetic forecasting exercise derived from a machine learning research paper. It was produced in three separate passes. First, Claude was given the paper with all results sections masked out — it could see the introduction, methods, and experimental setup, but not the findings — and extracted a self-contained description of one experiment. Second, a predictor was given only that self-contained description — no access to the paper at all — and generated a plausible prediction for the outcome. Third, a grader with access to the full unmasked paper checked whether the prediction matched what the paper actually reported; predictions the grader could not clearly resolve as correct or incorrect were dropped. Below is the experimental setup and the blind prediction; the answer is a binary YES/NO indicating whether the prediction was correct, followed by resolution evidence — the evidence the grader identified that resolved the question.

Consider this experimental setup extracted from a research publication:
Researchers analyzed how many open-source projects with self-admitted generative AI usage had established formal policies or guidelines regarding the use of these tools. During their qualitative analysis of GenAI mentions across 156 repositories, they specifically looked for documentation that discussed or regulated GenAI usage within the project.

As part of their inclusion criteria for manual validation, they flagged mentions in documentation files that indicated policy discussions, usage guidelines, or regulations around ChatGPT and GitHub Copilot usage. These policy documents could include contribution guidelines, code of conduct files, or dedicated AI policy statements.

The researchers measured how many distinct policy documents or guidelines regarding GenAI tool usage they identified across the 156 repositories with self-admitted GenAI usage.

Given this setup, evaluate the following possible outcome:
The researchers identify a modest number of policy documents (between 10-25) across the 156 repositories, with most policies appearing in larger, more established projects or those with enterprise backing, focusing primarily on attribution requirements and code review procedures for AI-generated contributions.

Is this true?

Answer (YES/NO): NO